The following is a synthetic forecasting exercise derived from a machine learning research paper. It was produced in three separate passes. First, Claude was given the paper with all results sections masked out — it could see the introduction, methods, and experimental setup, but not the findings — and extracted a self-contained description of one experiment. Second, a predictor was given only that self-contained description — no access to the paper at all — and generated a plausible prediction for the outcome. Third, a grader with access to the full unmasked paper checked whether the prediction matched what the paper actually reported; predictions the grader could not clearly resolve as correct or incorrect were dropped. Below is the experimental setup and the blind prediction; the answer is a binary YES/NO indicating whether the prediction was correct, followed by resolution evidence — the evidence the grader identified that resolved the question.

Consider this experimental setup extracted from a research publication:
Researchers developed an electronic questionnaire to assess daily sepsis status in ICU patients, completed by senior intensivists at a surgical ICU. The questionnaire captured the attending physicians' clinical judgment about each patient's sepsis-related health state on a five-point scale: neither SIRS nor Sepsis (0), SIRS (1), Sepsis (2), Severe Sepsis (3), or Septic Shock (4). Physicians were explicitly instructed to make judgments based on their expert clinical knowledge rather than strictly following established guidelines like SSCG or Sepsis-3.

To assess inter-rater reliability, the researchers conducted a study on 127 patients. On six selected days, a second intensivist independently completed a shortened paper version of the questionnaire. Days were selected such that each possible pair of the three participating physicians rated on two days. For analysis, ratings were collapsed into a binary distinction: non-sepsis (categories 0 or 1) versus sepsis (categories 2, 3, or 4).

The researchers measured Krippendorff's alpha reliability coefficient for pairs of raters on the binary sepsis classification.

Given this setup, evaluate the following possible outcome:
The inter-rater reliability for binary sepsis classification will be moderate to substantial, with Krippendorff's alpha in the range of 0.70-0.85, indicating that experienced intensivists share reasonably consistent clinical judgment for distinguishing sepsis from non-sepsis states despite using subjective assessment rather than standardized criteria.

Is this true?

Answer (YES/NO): NO